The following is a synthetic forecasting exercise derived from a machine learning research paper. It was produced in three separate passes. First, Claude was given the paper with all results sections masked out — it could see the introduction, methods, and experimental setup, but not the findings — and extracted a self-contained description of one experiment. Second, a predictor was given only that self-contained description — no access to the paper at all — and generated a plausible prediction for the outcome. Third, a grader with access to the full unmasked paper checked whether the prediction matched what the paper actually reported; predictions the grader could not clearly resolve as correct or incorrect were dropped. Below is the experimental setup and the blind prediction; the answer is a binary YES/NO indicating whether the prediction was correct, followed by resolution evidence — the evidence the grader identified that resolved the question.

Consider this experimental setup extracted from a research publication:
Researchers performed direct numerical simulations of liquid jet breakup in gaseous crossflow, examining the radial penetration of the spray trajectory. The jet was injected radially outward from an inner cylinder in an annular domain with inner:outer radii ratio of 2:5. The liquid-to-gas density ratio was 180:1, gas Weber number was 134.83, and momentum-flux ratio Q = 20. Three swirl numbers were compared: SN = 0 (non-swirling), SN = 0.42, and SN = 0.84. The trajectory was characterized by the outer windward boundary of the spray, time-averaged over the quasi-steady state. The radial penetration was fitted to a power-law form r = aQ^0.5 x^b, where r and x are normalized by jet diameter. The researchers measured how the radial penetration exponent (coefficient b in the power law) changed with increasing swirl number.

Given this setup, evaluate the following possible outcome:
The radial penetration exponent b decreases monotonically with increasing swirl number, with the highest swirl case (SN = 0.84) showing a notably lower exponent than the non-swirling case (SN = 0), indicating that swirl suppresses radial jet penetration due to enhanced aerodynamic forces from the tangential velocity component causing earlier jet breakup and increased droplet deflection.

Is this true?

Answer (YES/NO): NO